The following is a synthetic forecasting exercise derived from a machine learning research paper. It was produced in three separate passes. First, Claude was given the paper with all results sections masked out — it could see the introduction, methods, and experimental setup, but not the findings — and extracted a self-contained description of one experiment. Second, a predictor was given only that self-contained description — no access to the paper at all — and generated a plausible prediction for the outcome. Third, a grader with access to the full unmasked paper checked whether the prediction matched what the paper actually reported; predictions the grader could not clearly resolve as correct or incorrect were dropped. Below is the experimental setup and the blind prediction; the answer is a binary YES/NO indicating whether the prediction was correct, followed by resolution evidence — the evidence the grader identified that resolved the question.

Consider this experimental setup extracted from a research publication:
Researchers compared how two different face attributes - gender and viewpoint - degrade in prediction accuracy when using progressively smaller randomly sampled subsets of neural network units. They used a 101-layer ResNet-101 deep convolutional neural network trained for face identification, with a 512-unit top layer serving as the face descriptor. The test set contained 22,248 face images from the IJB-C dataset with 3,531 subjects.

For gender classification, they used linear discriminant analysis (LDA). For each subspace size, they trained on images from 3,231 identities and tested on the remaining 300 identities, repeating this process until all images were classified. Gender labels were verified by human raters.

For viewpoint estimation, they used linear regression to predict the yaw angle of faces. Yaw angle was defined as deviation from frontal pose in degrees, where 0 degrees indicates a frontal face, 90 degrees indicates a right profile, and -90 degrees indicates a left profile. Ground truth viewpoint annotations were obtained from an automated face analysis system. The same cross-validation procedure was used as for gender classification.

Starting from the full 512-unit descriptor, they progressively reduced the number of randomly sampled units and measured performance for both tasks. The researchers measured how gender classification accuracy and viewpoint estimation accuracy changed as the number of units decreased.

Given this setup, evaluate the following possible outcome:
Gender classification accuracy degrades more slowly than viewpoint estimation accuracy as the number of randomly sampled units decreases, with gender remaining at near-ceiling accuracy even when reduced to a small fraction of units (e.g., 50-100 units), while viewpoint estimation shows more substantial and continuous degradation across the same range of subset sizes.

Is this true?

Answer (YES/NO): NO